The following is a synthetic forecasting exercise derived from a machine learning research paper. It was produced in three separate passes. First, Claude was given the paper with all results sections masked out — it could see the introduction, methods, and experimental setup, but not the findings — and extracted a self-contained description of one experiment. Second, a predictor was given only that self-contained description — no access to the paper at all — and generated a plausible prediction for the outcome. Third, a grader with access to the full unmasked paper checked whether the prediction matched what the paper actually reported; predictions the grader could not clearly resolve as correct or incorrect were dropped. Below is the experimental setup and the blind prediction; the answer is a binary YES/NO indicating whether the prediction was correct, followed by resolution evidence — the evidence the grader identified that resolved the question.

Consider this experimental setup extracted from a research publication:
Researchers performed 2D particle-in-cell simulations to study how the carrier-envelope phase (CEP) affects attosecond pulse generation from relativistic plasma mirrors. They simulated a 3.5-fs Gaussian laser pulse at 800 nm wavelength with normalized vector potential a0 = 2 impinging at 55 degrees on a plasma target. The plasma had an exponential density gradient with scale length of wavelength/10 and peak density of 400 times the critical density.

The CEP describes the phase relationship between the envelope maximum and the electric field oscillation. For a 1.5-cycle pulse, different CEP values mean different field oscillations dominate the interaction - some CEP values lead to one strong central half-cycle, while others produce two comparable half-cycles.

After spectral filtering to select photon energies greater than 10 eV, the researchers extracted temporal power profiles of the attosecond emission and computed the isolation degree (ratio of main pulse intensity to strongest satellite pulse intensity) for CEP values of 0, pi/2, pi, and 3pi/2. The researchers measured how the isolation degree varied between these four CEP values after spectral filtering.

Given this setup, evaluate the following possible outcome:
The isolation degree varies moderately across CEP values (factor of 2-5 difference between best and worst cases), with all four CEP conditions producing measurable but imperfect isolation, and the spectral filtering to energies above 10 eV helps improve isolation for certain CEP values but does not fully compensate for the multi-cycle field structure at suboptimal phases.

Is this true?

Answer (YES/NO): NO